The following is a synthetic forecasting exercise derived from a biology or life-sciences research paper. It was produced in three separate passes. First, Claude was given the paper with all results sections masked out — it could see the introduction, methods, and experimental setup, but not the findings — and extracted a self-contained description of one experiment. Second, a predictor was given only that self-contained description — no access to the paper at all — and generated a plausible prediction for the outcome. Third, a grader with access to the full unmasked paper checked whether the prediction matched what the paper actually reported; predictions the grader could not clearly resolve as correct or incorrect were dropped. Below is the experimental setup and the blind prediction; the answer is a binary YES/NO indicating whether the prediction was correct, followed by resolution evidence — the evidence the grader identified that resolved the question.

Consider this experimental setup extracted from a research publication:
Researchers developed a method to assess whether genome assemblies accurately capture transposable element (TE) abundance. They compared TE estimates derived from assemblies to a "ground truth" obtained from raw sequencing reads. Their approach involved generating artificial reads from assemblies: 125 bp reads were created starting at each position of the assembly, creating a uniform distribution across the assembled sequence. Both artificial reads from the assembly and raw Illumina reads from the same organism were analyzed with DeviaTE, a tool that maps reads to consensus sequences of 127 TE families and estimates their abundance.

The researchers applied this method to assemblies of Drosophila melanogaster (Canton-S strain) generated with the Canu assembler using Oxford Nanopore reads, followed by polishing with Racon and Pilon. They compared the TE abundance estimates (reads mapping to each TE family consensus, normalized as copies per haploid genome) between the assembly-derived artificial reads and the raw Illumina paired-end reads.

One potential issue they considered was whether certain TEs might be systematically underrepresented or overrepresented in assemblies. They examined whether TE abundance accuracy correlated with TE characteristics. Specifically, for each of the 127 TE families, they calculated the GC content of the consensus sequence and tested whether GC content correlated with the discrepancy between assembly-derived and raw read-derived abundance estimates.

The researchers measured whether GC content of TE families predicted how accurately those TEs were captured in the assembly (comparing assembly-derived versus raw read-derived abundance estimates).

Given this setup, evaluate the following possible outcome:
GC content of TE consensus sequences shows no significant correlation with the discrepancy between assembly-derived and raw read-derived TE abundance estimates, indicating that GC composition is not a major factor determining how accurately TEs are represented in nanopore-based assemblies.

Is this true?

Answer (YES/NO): YES